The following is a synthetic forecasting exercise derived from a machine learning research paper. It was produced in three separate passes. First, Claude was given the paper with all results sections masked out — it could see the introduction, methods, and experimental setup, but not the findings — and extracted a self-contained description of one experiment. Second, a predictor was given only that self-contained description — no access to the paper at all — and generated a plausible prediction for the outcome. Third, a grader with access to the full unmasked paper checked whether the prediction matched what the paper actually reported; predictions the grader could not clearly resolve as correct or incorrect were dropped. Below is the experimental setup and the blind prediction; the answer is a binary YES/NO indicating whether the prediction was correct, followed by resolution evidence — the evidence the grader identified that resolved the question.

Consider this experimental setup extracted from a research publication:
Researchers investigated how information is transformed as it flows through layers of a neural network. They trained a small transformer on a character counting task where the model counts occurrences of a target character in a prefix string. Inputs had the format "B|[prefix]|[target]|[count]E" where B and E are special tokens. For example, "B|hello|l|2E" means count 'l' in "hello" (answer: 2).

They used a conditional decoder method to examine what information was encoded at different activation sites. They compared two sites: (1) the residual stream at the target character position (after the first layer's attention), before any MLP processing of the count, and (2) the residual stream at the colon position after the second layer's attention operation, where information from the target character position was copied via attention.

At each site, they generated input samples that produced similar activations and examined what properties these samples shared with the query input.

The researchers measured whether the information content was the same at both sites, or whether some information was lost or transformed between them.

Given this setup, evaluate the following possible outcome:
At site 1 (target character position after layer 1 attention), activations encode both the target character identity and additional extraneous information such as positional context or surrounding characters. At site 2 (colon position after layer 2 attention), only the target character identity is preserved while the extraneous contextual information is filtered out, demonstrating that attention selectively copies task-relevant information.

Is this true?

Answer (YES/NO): NO